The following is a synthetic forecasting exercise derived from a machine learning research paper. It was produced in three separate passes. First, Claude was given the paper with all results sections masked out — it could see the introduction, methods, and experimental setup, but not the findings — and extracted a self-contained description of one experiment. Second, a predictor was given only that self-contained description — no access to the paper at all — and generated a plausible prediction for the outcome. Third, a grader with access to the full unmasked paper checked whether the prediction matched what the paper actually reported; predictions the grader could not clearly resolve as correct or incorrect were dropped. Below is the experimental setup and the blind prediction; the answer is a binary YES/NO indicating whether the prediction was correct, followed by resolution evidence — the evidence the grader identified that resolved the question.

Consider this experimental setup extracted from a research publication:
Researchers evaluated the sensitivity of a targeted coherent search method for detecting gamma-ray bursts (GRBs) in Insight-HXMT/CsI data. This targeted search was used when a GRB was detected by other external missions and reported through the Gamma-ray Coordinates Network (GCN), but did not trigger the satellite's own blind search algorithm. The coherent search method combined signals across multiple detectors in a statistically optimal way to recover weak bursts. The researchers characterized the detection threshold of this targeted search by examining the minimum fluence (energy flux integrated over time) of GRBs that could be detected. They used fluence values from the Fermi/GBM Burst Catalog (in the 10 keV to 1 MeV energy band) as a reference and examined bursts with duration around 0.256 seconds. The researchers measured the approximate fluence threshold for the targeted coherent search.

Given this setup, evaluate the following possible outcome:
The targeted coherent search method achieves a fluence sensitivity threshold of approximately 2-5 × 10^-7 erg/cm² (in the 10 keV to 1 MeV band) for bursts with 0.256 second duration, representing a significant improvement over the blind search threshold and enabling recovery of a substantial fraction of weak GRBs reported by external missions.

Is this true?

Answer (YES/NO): NO